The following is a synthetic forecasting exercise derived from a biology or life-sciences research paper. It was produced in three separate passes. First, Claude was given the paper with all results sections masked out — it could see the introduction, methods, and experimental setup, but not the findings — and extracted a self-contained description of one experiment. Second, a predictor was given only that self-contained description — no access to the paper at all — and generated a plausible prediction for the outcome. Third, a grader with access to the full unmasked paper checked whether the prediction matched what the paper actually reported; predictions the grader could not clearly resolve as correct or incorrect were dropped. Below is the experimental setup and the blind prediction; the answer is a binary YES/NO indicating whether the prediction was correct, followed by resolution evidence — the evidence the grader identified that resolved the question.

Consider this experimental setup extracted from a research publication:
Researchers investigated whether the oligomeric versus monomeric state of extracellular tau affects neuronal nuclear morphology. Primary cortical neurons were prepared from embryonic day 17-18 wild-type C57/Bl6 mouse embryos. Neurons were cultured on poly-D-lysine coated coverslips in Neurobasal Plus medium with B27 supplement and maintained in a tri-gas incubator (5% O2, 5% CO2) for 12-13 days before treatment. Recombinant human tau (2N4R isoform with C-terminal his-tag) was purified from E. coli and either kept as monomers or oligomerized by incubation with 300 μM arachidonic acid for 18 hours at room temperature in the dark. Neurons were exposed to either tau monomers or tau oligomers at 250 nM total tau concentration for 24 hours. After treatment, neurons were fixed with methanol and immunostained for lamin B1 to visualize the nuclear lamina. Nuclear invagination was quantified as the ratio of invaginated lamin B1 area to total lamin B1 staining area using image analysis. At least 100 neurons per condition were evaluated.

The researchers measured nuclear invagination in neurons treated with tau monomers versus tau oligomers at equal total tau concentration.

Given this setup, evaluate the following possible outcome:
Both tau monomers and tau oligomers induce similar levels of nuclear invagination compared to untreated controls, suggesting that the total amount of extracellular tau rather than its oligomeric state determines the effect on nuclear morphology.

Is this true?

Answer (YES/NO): NO